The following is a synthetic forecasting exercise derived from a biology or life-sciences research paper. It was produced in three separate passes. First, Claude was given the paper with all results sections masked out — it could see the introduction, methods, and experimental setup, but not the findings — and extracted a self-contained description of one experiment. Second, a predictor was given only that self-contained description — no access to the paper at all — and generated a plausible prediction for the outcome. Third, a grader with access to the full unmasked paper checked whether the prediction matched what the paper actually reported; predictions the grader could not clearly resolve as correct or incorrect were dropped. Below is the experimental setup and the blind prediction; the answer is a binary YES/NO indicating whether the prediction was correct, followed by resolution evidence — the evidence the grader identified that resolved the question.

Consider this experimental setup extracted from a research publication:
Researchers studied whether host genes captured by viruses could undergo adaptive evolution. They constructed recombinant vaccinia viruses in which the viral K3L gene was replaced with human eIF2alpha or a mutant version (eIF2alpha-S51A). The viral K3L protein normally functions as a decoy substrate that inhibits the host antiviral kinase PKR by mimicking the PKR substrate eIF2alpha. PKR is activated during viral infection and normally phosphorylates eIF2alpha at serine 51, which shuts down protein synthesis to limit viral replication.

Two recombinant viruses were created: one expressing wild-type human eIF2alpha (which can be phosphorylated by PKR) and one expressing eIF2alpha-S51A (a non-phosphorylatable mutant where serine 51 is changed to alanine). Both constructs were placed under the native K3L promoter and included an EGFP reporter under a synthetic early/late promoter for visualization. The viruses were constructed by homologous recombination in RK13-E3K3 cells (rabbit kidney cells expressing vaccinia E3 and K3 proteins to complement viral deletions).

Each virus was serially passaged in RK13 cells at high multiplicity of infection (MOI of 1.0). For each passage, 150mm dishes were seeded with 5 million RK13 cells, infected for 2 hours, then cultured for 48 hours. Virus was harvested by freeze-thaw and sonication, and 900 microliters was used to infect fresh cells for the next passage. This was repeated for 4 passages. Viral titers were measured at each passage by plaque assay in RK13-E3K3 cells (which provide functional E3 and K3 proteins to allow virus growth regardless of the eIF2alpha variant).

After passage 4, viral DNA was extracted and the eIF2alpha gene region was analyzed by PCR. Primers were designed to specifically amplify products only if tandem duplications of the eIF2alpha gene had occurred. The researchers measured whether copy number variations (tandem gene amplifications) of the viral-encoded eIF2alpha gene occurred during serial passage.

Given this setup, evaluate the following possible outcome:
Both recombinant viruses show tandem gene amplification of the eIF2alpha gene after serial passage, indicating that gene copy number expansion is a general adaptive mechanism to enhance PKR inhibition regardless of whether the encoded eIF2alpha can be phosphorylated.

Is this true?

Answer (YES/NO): YES